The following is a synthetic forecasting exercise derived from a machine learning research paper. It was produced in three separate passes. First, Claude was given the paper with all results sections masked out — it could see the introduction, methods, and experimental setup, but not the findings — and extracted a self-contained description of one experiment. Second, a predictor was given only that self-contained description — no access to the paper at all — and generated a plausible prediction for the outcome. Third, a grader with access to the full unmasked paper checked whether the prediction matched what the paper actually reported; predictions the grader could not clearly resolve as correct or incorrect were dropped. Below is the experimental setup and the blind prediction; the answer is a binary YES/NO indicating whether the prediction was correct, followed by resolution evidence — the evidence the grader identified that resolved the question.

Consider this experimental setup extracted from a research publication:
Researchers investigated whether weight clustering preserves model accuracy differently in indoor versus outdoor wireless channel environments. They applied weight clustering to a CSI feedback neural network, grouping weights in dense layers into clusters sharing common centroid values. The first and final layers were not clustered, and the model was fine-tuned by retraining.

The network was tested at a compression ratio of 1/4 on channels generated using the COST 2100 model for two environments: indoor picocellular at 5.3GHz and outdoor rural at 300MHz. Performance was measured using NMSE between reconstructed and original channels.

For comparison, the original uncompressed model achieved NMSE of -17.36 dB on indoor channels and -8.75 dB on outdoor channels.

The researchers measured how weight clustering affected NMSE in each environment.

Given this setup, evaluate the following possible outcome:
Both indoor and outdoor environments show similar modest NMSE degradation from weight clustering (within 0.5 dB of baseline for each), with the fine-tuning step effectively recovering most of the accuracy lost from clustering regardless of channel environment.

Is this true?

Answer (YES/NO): NO